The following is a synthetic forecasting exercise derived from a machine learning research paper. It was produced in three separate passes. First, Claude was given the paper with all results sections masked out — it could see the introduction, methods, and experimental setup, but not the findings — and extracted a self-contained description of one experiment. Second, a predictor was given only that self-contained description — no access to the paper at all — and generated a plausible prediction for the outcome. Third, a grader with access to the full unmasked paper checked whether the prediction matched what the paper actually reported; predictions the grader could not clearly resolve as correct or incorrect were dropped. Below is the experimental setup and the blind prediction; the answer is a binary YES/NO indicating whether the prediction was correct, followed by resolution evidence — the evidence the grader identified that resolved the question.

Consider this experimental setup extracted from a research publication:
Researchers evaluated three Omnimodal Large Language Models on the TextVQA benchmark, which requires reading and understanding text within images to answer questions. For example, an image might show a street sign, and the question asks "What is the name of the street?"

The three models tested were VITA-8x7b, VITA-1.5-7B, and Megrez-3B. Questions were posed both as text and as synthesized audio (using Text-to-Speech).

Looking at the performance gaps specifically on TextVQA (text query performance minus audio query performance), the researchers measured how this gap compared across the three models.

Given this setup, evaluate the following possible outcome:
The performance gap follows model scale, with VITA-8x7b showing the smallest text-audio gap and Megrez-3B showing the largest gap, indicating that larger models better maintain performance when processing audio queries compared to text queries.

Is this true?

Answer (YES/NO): NO